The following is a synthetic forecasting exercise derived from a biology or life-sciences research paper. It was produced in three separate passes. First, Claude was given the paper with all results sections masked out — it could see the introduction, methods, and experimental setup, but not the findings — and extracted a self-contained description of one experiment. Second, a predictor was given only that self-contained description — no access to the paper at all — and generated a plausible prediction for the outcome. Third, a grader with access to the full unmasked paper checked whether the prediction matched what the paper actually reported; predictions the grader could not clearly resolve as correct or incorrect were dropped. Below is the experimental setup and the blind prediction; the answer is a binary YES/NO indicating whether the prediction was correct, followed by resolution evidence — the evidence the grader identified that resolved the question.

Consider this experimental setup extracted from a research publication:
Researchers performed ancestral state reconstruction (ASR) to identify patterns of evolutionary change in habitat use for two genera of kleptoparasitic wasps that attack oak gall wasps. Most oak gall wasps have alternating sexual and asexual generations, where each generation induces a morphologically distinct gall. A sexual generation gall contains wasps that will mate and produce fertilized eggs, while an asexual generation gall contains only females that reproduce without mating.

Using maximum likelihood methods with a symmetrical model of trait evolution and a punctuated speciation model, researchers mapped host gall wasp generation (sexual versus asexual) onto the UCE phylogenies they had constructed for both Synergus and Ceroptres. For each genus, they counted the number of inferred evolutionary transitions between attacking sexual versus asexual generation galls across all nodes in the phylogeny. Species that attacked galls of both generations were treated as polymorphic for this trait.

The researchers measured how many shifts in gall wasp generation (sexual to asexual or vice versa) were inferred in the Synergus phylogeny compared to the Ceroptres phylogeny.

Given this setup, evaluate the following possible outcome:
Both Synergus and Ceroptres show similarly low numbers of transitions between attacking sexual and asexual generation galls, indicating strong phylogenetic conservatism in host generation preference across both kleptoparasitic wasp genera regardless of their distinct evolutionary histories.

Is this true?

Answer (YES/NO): NO